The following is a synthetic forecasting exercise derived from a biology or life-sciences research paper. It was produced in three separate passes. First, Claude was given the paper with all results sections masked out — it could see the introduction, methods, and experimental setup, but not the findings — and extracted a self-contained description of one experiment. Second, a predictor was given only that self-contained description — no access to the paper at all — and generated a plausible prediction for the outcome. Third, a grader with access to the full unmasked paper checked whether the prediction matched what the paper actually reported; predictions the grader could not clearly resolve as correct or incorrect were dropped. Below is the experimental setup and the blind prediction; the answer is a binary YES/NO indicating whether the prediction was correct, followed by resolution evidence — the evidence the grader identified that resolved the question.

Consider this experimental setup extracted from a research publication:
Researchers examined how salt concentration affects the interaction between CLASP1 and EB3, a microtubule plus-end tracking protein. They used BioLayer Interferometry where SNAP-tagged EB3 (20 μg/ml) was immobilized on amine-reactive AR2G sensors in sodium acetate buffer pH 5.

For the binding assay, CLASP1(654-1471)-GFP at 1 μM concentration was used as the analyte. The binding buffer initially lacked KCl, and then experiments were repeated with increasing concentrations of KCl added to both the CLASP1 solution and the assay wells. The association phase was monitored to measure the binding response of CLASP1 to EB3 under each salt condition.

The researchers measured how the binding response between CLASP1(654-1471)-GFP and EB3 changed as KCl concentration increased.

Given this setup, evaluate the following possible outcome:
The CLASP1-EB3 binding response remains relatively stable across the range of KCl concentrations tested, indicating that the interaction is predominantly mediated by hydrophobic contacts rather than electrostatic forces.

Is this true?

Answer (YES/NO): NO